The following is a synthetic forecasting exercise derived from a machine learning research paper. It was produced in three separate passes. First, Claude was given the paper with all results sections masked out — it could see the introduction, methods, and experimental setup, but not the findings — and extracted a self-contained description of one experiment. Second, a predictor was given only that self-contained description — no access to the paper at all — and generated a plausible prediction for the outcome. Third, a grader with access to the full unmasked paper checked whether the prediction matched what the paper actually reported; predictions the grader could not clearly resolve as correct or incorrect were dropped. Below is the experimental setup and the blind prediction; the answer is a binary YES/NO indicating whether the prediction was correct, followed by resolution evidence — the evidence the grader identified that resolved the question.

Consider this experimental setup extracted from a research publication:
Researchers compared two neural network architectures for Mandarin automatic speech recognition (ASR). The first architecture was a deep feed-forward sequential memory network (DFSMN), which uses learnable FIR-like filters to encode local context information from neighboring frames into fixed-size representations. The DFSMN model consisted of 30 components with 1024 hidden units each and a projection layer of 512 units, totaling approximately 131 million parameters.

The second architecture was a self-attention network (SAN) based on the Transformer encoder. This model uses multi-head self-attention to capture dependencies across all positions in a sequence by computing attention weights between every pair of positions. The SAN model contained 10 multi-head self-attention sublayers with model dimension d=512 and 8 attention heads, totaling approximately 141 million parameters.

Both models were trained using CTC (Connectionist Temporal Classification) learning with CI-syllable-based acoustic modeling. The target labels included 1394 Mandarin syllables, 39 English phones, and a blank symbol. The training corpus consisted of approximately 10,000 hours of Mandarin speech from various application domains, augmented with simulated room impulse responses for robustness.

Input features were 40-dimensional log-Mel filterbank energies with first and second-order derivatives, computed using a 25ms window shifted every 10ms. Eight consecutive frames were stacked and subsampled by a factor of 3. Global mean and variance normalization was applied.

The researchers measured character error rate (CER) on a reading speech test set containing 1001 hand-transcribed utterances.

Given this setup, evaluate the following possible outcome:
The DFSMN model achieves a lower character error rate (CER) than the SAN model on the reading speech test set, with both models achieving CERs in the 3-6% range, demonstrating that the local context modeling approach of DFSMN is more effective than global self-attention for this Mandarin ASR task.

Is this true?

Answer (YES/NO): NO